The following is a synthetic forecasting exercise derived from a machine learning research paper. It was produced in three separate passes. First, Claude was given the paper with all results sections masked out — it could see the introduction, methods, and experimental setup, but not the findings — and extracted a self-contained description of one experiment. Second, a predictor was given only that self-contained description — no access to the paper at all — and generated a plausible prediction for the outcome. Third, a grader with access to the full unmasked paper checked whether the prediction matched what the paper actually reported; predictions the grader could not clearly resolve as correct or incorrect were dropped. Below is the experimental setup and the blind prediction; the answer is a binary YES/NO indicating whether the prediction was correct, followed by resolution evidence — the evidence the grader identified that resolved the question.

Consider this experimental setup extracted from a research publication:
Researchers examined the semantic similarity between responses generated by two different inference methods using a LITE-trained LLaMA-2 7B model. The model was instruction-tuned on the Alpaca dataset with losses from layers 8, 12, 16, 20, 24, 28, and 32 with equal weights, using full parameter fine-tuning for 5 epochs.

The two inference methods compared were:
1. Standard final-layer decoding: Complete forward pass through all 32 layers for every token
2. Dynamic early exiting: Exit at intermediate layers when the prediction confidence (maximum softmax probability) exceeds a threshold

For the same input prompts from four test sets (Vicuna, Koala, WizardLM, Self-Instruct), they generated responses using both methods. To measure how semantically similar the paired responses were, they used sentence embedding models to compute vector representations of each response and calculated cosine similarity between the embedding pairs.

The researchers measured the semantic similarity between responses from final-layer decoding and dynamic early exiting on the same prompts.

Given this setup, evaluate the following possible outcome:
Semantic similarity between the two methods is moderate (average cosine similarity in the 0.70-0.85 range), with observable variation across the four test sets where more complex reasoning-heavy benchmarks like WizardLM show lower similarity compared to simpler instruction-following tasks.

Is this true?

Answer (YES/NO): NO